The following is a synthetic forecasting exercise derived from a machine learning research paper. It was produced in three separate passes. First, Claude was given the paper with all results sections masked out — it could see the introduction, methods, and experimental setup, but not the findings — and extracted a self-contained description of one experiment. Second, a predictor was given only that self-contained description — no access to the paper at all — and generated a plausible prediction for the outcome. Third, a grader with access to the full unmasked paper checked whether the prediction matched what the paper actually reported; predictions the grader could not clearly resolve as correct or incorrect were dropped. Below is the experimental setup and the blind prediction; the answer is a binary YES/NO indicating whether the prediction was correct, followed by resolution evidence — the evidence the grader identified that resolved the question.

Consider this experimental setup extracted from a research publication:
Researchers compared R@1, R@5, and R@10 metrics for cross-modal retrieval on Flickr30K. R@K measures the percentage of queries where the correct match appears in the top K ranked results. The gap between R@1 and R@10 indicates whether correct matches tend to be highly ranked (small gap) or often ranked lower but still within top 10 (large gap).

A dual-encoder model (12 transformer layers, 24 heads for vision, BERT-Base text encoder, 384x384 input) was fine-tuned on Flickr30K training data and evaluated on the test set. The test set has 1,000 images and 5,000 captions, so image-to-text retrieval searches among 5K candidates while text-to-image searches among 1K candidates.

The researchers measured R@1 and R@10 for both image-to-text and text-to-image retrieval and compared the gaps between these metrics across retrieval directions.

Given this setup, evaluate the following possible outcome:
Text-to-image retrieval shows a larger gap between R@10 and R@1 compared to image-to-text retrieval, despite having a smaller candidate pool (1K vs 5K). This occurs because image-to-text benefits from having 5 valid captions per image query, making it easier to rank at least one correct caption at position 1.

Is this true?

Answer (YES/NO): YES